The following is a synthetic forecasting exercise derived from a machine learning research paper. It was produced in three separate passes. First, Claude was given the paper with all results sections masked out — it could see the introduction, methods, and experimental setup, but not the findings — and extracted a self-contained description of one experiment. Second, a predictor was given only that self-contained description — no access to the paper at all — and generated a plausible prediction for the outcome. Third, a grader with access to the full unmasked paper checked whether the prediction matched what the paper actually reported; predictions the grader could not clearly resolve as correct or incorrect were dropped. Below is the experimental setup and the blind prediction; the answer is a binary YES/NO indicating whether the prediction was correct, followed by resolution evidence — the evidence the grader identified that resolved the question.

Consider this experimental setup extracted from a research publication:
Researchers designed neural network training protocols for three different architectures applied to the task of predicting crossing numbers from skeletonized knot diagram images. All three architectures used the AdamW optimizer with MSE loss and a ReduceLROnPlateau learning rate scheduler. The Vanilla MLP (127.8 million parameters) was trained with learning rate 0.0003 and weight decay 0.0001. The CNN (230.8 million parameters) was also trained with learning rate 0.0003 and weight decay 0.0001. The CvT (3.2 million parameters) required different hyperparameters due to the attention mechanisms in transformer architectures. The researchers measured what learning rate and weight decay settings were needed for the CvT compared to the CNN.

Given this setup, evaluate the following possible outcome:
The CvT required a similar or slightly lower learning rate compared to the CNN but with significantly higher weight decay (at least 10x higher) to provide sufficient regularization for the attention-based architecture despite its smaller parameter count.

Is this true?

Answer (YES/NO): NO